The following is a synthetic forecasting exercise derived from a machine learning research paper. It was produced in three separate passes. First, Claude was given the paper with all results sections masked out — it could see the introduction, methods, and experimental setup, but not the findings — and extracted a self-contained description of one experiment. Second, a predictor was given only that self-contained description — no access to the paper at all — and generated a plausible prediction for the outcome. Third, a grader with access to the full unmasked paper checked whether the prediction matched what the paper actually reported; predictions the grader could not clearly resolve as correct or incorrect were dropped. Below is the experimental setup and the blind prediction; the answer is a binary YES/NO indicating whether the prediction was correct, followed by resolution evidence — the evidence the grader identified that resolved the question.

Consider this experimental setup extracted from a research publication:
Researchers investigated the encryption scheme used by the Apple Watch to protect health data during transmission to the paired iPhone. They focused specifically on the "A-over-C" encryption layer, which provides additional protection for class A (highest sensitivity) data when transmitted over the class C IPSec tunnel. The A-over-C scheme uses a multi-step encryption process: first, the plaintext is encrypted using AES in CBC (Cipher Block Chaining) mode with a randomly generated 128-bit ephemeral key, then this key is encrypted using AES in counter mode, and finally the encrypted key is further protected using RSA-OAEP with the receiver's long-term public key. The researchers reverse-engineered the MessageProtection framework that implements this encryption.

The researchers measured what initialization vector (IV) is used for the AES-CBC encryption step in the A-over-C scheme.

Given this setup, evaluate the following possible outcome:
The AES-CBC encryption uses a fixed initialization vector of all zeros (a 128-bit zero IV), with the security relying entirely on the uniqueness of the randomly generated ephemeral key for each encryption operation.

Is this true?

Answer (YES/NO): YES